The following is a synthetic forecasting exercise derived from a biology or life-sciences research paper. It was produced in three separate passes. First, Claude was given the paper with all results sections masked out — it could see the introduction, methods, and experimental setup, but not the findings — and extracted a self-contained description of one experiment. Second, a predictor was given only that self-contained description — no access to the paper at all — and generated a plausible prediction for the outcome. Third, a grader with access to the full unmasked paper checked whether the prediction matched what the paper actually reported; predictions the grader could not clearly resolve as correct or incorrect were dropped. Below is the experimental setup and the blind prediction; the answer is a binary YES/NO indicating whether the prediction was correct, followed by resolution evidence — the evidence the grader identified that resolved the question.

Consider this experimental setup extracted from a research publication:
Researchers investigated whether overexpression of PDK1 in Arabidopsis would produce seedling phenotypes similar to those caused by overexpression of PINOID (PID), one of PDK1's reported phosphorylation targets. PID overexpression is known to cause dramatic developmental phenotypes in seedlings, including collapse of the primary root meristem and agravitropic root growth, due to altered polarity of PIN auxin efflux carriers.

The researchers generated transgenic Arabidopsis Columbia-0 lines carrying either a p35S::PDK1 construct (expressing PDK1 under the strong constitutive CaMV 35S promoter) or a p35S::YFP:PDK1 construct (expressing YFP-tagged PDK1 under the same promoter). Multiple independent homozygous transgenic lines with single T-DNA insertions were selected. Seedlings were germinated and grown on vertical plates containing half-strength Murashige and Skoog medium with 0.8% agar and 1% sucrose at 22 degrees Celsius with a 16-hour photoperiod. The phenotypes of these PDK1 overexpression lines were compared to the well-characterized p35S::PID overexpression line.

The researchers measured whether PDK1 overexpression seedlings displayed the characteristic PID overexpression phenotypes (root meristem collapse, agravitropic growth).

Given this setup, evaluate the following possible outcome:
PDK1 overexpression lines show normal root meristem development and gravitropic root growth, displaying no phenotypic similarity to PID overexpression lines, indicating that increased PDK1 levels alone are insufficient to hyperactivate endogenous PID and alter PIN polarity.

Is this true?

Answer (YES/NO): YES